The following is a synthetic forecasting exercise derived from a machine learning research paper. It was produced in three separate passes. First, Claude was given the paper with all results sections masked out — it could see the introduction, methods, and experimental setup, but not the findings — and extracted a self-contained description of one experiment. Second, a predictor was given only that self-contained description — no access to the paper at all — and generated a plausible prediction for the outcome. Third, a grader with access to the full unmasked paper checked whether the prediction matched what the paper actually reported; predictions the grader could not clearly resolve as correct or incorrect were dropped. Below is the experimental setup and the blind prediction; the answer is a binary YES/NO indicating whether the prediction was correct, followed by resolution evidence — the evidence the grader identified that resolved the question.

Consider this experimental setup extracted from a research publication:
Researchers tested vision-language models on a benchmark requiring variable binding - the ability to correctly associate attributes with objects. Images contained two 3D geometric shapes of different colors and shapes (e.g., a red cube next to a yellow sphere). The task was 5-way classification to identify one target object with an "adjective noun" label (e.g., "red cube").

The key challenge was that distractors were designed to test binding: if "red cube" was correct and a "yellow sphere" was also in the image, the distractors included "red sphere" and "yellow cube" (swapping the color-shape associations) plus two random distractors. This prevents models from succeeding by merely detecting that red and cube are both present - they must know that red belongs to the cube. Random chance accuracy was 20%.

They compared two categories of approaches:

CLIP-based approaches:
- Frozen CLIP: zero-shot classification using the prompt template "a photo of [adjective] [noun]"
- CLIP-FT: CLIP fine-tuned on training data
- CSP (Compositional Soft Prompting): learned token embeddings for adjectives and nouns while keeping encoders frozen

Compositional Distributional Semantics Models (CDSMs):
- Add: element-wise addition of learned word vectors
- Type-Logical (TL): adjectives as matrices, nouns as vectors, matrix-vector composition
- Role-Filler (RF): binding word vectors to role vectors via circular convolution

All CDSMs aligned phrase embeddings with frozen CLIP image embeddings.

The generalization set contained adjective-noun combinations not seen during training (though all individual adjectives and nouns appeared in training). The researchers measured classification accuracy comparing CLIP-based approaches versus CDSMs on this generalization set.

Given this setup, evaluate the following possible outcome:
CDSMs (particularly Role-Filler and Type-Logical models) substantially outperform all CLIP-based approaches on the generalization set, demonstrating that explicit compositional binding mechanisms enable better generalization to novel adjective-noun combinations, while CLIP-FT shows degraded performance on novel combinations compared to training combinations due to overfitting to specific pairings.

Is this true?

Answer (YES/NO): NO